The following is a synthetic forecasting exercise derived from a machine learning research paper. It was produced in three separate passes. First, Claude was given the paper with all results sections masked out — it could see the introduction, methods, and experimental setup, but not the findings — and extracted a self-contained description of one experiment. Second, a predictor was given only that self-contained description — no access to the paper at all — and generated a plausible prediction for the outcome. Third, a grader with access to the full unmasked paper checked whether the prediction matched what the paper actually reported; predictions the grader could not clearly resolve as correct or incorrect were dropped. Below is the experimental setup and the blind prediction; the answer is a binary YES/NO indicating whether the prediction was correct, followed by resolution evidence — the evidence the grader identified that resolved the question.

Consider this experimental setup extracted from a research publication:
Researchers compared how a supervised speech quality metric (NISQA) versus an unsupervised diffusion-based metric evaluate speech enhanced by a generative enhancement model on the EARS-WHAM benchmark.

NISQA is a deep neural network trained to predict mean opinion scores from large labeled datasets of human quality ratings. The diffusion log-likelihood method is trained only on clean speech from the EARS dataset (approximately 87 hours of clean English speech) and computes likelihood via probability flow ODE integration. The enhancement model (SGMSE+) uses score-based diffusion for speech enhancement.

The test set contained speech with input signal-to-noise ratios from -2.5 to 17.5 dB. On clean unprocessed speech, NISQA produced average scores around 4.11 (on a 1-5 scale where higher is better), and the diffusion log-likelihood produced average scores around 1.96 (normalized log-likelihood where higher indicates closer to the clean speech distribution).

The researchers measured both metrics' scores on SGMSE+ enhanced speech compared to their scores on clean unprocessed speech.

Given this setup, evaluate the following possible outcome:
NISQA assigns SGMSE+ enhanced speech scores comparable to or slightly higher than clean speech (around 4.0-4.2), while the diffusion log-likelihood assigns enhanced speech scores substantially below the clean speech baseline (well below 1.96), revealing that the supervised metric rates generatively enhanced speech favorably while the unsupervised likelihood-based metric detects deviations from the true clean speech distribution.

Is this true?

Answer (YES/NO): NO